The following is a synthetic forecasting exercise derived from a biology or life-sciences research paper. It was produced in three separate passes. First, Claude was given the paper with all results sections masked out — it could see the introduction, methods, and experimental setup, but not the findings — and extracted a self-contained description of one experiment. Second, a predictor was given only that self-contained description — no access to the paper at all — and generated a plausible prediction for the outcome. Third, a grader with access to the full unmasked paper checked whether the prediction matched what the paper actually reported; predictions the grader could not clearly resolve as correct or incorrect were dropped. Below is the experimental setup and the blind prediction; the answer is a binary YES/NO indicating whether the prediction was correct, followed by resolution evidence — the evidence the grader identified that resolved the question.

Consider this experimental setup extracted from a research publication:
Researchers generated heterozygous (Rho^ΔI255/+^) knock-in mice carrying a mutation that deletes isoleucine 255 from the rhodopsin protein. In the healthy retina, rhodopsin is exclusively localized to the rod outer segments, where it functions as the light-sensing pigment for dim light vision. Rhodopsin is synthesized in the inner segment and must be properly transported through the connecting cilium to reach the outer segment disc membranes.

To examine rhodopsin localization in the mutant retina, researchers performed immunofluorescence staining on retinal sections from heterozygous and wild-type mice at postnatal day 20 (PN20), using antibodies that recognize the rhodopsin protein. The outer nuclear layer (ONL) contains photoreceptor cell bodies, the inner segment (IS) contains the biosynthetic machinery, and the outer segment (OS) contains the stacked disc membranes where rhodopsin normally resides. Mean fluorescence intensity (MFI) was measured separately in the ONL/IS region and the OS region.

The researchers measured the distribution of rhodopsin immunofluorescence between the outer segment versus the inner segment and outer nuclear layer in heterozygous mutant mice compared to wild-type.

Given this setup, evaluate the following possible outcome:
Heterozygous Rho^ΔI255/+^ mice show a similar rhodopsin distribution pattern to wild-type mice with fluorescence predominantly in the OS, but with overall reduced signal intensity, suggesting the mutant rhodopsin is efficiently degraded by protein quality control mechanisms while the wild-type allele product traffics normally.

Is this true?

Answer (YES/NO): NO